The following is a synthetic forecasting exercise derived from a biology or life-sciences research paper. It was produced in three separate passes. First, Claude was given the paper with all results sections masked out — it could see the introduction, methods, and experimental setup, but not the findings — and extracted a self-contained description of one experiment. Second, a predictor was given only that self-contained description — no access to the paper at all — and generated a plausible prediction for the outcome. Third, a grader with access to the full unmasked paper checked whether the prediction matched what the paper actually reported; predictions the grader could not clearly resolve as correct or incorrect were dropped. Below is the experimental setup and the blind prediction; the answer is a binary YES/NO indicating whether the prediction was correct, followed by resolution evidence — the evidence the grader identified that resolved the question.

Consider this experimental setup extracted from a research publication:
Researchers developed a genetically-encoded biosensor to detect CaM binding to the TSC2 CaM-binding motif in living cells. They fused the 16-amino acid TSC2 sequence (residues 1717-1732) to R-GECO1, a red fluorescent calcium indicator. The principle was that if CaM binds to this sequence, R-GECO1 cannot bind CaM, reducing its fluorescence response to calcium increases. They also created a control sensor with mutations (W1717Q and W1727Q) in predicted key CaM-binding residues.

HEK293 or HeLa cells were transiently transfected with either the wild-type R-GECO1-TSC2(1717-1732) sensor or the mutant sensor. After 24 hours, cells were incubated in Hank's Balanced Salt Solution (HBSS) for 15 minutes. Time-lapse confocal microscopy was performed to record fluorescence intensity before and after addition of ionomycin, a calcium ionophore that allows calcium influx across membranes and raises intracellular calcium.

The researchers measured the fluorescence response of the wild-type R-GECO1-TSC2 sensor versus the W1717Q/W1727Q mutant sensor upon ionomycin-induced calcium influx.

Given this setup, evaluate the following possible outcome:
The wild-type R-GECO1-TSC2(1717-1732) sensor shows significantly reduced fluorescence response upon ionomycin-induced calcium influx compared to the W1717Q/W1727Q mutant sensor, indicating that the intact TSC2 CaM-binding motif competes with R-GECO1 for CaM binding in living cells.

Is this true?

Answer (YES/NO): NO